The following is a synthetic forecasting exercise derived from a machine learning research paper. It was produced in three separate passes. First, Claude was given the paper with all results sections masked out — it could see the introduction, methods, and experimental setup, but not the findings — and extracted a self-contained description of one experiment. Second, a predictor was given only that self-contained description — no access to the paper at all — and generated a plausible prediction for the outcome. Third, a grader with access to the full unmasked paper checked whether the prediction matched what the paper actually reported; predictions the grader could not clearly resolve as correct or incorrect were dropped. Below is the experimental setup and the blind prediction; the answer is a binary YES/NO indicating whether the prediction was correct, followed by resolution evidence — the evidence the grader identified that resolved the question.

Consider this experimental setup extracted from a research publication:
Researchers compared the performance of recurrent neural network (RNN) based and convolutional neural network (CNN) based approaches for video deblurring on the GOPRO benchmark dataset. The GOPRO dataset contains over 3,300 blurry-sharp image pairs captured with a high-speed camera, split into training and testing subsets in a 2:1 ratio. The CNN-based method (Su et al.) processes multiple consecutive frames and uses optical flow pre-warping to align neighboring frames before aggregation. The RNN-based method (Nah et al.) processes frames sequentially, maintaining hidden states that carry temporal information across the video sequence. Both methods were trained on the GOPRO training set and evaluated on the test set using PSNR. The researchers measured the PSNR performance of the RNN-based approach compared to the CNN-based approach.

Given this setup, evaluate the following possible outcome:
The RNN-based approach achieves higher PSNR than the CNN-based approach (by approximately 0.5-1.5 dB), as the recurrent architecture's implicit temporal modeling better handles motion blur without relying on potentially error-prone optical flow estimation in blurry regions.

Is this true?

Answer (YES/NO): NO